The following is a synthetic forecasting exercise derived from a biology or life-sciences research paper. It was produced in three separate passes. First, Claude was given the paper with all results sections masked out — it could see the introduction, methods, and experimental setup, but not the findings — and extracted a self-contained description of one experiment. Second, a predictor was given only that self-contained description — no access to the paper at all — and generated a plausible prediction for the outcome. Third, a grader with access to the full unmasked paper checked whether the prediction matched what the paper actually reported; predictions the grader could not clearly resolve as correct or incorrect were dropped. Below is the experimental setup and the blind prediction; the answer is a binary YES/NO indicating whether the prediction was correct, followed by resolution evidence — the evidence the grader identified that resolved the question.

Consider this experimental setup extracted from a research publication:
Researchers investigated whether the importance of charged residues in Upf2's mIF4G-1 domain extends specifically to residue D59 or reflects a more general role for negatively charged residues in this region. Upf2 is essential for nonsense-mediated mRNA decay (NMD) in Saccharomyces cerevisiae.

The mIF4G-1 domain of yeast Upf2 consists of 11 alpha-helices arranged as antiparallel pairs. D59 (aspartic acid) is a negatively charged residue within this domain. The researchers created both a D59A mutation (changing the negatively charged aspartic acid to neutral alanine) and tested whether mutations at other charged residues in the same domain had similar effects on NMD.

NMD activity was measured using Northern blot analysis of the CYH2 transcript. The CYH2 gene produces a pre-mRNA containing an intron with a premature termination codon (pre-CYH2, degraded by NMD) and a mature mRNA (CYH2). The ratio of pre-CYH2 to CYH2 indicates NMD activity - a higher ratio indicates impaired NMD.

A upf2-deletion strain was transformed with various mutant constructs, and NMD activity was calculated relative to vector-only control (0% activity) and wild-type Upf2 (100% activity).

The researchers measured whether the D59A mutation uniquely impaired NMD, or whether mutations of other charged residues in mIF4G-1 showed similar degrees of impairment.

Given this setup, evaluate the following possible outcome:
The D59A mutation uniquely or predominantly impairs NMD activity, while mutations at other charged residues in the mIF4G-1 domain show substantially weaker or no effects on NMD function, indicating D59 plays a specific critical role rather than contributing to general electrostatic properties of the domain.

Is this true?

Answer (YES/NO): NO